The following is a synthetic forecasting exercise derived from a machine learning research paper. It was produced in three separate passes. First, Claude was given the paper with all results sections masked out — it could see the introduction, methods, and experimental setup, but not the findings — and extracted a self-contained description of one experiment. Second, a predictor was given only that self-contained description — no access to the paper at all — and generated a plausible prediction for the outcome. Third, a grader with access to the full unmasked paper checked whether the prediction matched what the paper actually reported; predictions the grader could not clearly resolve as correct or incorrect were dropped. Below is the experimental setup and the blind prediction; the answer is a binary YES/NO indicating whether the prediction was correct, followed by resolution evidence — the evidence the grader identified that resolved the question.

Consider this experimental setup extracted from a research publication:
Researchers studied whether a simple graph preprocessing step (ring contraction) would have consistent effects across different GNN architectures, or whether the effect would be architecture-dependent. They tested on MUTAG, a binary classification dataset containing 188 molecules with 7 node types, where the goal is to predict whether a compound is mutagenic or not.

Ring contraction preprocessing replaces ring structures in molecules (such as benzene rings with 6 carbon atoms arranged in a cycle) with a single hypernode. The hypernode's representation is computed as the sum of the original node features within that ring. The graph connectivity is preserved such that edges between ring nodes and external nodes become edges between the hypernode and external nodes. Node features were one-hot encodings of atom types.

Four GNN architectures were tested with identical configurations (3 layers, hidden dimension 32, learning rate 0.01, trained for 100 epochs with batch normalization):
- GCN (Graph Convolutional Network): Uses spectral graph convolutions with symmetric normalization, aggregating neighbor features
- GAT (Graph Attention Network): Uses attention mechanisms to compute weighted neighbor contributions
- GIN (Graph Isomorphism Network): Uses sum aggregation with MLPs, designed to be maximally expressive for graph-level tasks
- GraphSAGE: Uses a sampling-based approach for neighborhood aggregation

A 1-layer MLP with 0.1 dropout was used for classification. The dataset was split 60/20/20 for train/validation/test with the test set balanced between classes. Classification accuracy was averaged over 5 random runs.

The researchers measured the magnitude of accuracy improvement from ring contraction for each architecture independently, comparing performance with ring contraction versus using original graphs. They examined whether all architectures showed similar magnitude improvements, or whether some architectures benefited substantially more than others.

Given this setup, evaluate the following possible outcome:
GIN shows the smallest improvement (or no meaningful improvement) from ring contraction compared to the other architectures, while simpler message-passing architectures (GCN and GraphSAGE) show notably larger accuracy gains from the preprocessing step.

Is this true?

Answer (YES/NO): NO